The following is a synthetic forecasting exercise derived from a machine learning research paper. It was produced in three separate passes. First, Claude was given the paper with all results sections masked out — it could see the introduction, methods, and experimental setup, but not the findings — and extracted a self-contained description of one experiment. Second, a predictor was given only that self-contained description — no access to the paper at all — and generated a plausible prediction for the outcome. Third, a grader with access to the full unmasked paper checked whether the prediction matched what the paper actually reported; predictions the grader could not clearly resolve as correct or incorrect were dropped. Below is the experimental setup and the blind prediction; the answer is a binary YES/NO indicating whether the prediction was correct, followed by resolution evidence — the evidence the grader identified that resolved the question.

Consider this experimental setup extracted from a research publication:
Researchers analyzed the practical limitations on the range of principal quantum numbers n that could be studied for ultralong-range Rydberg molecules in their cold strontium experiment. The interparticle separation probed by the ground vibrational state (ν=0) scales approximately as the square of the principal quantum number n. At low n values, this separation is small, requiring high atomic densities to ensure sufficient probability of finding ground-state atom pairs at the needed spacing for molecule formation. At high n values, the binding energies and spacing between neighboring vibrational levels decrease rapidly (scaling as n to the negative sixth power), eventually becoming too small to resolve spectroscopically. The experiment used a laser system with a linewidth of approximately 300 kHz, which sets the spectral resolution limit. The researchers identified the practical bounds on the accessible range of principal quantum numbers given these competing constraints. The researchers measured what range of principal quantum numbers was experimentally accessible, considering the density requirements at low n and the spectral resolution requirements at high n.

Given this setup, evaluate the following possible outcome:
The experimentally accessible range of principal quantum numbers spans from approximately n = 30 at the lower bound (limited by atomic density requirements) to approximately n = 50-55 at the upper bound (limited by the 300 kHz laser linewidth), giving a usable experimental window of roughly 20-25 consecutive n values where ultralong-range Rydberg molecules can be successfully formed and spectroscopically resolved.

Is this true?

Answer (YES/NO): NO